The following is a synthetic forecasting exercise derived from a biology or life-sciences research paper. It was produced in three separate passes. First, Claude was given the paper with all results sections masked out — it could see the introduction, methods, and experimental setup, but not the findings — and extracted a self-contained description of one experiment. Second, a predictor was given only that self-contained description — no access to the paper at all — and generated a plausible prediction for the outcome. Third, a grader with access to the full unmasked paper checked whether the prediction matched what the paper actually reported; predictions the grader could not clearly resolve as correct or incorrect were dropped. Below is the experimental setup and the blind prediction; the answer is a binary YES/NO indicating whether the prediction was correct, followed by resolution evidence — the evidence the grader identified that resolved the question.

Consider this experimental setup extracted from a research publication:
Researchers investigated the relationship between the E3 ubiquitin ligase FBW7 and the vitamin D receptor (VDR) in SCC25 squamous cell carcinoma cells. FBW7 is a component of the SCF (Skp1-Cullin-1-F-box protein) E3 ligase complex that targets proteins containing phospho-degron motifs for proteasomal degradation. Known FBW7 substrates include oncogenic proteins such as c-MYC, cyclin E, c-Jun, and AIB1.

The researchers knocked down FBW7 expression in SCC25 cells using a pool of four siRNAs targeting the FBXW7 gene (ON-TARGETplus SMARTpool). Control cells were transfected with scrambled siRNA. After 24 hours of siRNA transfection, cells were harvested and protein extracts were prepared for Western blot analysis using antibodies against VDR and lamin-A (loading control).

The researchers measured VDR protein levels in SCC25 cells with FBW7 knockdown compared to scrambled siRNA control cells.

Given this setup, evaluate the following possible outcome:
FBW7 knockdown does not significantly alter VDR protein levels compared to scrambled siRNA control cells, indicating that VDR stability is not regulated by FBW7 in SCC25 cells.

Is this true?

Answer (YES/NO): NO